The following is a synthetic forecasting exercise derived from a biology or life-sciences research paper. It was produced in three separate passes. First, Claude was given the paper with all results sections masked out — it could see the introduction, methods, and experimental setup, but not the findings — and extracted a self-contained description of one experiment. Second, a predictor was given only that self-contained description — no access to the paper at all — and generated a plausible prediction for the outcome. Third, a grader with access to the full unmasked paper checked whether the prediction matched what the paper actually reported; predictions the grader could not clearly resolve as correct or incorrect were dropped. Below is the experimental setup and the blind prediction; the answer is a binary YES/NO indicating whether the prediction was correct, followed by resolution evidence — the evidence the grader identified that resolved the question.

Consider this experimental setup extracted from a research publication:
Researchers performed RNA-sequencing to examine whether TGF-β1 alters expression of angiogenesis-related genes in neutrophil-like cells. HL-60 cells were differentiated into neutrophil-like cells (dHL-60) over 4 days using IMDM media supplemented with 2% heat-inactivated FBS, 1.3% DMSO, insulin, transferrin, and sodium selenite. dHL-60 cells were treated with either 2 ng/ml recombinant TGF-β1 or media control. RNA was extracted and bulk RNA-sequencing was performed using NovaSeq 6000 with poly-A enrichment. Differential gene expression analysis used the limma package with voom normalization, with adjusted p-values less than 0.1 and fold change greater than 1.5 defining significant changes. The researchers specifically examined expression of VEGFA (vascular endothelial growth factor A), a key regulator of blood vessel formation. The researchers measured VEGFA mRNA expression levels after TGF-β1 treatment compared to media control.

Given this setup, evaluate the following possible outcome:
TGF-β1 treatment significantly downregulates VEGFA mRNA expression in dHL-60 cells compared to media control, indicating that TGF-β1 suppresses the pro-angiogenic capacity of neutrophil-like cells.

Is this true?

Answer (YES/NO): NO